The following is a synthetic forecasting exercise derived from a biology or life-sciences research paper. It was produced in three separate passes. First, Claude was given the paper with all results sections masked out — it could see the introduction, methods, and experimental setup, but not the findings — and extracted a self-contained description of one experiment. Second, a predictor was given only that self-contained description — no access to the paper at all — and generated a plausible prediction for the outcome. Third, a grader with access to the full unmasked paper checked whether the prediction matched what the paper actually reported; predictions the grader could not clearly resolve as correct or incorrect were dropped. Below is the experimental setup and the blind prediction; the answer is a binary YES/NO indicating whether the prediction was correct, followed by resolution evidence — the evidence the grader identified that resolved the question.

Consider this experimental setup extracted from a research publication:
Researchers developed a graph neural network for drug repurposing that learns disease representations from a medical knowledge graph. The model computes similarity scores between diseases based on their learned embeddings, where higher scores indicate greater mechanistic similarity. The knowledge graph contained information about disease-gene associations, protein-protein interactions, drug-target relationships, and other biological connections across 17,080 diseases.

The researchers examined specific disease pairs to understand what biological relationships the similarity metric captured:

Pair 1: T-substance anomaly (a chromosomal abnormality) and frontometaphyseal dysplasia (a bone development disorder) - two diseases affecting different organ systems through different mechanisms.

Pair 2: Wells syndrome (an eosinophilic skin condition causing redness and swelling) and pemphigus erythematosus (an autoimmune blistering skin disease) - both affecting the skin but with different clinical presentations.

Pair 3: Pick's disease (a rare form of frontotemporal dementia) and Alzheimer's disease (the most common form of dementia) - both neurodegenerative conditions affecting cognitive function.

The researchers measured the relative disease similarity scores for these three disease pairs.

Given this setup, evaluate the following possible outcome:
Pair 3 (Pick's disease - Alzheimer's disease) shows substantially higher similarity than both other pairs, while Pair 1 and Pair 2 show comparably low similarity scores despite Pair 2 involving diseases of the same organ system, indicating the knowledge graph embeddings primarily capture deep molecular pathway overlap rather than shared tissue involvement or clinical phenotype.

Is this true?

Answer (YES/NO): NO